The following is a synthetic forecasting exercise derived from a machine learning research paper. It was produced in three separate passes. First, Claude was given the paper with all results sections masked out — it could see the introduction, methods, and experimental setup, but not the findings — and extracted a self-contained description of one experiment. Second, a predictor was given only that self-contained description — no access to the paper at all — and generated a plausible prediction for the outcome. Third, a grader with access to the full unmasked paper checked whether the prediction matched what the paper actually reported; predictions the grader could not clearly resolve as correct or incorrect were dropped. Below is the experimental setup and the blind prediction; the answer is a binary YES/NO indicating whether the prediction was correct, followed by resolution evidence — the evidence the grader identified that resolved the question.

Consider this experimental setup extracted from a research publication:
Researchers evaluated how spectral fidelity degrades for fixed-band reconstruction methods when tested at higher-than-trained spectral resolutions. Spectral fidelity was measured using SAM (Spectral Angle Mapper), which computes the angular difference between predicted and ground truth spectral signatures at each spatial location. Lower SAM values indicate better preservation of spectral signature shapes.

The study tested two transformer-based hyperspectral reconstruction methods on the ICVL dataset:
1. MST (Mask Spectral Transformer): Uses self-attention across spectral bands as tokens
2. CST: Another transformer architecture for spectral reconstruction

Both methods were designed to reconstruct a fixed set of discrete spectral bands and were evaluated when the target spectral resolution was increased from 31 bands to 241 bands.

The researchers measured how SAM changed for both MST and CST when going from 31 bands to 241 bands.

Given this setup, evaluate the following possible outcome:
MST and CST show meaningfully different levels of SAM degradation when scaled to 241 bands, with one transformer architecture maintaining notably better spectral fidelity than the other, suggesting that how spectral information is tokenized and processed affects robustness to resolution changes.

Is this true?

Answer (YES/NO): NO